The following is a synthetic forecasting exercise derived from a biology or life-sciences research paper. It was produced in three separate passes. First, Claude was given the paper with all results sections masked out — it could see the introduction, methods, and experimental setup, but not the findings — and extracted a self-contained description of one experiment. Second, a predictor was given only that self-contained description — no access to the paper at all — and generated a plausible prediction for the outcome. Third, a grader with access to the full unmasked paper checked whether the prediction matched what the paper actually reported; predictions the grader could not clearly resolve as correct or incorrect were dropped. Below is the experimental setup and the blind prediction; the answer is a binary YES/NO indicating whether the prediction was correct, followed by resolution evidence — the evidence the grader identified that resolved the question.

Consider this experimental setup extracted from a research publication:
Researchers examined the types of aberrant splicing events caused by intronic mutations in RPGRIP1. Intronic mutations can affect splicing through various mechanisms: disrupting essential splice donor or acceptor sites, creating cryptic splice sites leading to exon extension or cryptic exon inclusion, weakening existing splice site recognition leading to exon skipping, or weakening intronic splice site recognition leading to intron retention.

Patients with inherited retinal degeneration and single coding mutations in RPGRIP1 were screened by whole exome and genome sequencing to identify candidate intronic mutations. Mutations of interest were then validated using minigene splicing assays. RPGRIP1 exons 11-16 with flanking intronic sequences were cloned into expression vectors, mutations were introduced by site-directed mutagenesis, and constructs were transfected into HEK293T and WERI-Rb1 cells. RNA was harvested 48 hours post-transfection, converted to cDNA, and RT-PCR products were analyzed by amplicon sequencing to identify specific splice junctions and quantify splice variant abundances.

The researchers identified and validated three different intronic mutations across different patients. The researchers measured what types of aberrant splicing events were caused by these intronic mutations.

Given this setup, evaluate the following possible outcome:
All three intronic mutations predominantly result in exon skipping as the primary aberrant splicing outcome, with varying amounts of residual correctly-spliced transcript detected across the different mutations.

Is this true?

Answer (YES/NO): NO